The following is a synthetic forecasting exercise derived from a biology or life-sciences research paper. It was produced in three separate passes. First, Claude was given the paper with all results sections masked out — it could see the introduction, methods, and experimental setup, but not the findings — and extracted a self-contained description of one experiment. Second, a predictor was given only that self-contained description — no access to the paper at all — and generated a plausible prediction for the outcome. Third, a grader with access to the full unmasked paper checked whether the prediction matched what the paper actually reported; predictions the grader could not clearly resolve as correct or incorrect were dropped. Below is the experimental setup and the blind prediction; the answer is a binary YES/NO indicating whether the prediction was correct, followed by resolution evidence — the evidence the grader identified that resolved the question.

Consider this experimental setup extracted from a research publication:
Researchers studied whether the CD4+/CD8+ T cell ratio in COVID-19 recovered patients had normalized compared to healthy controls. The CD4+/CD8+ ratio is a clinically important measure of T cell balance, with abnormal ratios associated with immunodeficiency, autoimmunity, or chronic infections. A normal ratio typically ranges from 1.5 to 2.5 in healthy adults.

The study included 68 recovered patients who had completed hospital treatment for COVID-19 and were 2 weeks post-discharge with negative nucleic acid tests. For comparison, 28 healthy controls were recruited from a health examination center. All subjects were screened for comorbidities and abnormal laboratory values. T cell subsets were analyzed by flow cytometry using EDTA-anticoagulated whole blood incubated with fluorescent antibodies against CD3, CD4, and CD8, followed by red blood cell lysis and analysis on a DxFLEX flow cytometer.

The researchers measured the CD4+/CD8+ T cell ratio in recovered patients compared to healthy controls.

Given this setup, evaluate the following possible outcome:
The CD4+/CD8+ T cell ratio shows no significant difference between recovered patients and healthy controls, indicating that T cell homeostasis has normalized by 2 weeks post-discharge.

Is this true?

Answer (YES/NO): YES